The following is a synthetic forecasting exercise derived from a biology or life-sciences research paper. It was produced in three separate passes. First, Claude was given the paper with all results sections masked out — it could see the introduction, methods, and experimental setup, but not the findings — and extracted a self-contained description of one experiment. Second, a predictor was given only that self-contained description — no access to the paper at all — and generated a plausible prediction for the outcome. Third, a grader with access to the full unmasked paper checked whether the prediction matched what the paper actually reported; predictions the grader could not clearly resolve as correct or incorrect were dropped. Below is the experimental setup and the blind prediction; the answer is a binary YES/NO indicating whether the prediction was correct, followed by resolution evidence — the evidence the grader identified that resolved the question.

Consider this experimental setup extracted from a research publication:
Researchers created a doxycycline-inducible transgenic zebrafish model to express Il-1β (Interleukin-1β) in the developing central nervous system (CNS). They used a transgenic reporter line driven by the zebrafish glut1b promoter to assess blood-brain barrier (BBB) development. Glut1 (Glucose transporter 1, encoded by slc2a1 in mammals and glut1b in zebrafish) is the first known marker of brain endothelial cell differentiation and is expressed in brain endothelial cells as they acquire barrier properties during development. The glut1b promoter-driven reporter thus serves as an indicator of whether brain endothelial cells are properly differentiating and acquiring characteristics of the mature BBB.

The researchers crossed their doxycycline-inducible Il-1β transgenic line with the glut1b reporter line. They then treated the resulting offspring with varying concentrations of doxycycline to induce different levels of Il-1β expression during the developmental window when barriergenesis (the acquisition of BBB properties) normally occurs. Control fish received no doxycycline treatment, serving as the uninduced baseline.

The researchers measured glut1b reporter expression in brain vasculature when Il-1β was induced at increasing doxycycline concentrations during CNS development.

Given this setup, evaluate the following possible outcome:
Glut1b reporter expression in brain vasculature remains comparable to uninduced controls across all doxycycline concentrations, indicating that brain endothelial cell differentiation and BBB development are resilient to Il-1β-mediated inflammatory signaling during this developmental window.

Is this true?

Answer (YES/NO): NO